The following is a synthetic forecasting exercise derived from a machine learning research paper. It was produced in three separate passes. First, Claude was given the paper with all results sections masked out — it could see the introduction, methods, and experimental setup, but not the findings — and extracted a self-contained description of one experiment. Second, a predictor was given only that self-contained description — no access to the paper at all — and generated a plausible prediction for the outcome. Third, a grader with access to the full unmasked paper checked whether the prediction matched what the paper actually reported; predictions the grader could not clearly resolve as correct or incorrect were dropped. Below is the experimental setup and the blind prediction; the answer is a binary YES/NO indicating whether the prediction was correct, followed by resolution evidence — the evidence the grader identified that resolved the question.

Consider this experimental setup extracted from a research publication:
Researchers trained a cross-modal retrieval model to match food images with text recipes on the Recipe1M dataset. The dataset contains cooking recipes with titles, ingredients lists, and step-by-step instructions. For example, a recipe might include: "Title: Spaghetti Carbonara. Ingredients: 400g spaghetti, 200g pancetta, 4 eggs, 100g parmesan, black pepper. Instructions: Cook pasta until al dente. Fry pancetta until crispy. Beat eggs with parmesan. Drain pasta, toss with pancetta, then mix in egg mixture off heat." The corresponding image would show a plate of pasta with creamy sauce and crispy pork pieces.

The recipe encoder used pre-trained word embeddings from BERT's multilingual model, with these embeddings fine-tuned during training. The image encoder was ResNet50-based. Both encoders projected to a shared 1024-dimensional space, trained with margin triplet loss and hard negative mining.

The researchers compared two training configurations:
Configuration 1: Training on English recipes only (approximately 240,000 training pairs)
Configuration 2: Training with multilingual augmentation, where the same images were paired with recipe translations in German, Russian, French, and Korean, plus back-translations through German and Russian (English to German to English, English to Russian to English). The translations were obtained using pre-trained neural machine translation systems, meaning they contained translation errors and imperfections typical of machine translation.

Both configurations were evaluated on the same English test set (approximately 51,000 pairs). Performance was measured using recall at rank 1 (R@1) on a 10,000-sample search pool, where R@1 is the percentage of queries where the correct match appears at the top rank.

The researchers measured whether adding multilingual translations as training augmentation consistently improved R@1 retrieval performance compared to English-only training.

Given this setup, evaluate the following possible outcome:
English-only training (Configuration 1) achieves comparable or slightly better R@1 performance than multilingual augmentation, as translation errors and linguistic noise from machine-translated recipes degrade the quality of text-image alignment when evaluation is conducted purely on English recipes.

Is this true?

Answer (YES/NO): NO